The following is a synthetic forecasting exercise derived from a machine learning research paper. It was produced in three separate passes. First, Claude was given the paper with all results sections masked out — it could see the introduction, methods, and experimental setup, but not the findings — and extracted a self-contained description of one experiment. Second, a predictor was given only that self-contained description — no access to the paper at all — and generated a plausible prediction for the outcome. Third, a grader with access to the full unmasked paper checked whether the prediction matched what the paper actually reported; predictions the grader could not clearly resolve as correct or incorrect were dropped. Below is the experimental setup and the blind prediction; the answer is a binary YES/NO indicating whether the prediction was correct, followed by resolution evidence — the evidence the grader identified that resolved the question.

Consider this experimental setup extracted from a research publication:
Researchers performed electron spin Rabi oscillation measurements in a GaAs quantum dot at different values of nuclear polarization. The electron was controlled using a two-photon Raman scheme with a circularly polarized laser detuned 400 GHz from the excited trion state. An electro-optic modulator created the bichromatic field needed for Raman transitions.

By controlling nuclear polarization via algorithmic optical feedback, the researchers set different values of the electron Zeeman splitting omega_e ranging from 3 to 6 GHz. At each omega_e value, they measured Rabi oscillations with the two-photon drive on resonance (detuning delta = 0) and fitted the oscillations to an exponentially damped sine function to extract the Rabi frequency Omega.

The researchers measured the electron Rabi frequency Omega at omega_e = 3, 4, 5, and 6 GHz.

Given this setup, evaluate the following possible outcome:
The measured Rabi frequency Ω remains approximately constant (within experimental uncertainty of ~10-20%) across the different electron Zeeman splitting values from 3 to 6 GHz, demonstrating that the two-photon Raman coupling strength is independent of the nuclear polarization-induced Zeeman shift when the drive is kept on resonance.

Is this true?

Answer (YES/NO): YES